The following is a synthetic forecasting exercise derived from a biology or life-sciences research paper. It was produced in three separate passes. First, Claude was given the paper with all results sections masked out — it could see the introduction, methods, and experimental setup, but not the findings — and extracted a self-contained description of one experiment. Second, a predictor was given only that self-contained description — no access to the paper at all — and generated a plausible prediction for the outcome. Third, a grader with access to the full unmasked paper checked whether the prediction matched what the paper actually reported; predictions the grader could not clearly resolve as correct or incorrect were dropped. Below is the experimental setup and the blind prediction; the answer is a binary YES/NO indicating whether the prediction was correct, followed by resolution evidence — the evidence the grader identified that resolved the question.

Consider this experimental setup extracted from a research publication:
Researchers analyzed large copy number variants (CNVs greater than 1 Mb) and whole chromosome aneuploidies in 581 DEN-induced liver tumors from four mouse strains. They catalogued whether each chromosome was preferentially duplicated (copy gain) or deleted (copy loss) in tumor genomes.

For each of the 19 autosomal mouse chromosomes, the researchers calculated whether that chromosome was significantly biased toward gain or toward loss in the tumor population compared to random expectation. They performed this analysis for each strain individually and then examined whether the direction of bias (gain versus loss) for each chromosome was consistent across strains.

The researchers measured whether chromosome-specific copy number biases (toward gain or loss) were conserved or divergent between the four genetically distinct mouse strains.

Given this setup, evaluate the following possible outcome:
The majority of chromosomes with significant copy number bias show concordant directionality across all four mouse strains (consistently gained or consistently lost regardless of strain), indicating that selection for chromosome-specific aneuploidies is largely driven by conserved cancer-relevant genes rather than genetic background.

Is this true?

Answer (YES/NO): YES